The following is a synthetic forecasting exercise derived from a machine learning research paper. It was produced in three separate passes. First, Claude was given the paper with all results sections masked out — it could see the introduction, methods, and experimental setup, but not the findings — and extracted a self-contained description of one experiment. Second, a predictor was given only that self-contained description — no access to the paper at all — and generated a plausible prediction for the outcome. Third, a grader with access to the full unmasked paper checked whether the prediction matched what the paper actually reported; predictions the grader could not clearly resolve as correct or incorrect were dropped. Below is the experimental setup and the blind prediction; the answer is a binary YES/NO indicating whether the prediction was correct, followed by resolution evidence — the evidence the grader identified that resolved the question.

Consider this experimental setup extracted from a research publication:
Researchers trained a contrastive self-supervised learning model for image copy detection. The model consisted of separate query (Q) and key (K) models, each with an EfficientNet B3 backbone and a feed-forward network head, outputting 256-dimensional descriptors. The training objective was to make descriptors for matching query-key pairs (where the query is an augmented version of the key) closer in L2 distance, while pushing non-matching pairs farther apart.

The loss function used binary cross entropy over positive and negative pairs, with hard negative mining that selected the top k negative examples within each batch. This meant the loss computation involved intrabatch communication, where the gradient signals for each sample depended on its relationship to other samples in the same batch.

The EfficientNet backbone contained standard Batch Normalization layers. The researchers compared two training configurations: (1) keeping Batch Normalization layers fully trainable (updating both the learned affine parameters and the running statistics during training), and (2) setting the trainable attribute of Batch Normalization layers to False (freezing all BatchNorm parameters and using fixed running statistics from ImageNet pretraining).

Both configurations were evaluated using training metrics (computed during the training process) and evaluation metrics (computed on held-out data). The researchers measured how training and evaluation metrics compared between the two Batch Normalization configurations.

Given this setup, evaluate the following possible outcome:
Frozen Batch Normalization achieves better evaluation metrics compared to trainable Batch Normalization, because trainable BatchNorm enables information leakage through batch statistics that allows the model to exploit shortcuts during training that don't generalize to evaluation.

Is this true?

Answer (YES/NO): YES